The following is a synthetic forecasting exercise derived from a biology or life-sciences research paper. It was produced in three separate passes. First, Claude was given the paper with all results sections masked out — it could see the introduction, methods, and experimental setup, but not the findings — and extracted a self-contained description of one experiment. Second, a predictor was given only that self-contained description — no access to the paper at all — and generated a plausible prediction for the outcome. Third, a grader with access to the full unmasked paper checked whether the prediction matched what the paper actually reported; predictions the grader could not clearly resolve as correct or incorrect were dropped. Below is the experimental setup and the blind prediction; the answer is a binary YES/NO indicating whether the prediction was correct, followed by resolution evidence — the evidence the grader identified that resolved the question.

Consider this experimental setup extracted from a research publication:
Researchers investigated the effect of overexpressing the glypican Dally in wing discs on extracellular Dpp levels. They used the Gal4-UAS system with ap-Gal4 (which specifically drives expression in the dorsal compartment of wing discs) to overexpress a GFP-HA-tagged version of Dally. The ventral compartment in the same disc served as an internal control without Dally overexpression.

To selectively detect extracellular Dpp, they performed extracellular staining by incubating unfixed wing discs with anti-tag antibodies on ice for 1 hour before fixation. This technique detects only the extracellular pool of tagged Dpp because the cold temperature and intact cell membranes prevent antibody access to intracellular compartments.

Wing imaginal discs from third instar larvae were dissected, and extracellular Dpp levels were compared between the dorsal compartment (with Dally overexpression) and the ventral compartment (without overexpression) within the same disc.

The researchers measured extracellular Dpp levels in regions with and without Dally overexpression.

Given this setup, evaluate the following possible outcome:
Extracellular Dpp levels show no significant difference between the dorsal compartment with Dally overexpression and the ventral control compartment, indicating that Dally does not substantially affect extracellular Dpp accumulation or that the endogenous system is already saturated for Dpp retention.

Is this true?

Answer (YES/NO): NO